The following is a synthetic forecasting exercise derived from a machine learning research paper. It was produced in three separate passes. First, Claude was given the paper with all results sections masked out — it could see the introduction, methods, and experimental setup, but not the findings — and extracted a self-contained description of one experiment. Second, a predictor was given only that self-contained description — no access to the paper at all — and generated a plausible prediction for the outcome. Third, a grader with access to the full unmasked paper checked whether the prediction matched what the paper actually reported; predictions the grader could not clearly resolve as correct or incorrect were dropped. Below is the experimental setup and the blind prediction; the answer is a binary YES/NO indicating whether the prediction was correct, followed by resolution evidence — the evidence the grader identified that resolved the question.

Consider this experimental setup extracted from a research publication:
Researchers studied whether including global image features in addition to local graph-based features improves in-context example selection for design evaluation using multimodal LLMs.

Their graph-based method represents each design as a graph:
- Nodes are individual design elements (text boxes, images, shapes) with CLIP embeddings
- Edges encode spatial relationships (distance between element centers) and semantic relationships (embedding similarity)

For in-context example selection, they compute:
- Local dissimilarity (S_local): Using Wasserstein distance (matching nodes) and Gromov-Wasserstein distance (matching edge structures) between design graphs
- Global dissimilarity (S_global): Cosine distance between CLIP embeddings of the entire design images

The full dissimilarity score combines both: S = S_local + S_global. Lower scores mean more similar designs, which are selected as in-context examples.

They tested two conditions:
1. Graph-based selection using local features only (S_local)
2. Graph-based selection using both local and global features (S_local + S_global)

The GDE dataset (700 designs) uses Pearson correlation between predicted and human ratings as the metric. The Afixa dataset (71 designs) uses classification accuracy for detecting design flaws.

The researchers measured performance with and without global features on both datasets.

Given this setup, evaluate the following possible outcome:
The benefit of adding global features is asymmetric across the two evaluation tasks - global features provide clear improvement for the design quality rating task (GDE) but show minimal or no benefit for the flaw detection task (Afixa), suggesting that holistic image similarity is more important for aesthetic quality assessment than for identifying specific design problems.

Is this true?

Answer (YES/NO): NO